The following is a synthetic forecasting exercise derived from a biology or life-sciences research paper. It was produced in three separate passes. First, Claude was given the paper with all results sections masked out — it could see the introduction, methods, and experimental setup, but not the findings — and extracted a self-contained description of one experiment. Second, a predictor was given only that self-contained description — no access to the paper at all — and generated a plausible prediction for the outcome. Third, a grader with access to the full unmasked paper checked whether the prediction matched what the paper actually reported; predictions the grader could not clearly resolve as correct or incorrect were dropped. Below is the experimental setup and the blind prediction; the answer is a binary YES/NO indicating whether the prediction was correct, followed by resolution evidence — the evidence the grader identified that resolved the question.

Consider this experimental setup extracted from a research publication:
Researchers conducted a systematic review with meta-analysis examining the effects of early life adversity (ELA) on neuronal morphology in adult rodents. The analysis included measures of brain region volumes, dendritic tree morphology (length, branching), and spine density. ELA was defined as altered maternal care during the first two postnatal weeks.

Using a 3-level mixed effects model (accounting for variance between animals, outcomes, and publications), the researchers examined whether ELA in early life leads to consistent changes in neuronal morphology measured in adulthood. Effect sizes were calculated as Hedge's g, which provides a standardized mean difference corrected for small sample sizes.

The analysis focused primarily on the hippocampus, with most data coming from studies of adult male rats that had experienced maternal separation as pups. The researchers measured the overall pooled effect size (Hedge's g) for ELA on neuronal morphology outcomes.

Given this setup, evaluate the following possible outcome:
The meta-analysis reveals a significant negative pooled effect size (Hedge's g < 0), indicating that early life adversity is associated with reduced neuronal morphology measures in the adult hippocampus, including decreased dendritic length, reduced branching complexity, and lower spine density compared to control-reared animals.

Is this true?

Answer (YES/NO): NO